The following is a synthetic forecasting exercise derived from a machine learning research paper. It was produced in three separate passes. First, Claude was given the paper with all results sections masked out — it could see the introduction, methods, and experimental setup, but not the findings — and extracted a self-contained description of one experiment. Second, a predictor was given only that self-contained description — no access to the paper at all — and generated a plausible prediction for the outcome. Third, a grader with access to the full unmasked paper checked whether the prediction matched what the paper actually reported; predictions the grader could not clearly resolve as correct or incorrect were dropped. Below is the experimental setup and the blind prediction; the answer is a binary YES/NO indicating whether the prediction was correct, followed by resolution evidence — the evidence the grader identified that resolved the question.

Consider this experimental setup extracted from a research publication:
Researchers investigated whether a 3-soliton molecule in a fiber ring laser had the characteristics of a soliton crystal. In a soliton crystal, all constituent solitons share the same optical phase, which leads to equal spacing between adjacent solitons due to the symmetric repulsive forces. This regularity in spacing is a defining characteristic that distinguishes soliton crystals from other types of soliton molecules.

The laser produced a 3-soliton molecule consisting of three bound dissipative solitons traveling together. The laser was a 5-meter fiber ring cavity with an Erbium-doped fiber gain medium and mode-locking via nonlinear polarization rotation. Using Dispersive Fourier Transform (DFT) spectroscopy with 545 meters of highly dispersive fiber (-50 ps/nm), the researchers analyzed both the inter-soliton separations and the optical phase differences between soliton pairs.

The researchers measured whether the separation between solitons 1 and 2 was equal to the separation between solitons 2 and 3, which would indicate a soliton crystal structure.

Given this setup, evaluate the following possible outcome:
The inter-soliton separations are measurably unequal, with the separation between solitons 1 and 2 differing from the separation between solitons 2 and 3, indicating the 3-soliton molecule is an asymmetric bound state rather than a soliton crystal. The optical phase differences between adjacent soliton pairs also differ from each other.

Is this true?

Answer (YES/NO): YES